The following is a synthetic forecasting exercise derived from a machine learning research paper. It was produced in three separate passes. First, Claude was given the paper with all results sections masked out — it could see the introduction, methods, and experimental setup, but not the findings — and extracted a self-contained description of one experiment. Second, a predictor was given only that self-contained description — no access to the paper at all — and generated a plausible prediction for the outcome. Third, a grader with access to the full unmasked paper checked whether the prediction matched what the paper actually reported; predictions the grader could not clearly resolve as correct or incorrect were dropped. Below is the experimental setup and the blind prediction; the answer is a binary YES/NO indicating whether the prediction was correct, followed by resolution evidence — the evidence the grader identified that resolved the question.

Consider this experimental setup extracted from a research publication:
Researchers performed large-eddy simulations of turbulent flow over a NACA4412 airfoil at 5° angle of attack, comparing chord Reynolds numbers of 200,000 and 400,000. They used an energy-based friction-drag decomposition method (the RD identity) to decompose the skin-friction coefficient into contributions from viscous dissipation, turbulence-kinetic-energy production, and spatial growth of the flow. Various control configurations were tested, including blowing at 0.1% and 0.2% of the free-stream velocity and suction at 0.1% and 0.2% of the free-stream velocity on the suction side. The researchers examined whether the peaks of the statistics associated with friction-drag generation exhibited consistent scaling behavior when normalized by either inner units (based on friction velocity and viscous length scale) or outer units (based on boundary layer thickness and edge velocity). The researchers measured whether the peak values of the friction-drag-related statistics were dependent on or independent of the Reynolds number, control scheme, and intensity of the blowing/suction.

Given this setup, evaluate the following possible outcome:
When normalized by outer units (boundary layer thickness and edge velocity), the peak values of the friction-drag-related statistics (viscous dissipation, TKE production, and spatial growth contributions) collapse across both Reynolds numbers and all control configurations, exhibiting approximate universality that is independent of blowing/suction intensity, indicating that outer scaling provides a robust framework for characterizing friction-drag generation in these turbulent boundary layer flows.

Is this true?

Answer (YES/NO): NO